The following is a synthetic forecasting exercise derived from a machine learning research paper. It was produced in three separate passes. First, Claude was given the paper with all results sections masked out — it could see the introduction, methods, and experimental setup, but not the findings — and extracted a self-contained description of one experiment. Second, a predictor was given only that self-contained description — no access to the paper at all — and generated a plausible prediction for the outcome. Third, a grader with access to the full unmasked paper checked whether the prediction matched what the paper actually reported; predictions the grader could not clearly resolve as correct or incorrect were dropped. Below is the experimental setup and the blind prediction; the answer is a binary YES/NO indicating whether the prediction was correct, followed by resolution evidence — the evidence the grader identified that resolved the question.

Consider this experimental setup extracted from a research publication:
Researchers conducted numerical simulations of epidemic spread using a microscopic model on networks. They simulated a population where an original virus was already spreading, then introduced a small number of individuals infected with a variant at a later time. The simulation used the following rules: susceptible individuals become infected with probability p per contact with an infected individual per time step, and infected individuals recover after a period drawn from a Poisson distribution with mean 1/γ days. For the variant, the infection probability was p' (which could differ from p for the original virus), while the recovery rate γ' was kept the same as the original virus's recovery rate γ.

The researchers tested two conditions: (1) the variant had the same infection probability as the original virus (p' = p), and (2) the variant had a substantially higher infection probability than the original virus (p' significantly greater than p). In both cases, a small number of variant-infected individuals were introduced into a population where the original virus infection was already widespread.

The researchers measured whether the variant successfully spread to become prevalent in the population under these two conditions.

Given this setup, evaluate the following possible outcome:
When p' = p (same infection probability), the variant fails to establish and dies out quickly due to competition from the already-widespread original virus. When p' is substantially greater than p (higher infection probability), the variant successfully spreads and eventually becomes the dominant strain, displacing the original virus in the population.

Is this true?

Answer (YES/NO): NO